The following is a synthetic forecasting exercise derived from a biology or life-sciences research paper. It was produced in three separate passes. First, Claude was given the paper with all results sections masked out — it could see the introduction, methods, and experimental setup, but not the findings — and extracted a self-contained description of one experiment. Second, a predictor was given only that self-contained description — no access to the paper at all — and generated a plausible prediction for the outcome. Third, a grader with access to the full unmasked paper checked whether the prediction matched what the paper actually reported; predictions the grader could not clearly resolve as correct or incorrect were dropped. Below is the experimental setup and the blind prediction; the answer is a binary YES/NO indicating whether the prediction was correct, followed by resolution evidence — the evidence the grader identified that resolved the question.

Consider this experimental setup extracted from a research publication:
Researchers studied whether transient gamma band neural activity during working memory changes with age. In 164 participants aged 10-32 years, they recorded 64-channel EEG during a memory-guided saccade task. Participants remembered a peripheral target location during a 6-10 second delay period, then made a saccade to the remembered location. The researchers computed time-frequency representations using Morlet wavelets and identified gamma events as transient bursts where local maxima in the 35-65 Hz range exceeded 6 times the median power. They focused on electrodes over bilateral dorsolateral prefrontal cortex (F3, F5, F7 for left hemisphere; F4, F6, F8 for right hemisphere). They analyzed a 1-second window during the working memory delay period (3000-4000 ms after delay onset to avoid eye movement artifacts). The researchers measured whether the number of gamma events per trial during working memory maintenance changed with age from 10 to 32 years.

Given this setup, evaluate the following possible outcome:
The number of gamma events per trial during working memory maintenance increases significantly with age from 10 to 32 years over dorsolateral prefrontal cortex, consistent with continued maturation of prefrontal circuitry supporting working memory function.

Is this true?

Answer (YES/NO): NO